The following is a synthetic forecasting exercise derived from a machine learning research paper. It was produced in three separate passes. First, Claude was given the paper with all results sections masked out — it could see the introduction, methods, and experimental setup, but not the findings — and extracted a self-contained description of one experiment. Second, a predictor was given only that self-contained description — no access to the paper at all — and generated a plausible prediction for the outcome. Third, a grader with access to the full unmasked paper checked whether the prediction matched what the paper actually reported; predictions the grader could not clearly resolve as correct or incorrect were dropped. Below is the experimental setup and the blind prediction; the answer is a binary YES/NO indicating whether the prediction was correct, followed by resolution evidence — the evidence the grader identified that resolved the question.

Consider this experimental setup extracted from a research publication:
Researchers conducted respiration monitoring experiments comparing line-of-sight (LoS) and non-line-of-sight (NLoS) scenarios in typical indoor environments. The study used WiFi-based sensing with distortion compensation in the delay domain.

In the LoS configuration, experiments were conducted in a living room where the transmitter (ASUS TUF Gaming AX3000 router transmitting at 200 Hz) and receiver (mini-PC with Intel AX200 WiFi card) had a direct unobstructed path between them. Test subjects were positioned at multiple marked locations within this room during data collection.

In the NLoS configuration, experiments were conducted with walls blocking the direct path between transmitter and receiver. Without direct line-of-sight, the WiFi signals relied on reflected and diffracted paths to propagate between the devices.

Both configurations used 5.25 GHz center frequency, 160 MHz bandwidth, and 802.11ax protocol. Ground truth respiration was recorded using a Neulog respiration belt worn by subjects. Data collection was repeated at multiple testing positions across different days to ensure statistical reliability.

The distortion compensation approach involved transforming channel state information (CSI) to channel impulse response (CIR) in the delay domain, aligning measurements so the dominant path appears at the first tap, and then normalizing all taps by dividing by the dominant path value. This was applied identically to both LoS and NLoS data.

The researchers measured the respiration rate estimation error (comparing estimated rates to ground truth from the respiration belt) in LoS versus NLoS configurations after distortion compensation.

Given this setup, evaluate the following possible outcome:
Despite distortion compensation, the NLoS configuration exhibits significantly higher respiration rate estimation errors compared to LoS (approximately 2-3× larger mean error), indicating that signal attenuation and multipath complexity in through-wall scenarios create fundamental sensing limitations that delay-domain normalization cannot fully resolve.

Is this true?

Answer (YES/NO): NO